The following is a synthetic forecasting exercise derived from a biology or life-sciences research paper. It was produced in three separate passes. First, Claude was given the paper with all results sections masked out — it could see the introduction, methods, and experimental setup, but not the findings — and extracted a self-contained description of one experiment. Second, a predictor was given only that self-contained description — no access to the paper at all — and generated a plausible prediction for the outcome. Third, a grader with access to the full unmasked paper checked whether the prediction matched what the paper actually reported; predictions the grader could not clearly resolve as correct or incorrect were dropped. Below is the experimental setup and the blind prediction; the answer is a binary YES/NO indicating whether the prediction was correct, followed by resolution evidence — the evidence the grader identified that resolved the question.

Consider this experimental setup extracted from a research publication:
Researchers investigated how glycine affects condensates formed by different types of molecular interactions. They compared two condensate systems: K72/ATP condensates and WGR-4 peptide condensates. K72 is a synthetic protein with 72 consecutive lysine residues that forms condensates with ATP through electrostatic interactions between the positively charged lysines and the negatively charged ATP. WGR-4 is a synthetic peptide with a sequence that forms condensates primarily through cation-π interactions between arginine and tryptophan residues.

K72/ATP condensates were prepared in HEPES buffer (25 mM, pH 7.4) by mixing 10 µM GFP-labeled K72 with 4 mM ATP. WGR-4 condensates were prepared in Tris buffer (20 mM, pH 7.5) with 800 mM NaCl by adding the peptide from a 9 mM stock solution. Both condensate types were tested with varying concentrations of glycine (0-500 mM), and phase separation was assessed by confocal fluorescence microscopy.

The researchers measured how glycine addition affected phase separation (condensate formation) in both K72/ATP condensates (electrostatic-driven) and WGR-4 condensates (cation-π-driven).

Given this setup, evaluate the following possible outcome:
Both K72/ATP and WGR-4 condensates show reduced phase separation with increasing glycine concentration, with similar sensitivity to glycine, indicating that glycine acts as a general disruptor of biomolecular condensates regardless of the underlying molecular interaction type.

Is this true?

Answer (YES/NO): NO